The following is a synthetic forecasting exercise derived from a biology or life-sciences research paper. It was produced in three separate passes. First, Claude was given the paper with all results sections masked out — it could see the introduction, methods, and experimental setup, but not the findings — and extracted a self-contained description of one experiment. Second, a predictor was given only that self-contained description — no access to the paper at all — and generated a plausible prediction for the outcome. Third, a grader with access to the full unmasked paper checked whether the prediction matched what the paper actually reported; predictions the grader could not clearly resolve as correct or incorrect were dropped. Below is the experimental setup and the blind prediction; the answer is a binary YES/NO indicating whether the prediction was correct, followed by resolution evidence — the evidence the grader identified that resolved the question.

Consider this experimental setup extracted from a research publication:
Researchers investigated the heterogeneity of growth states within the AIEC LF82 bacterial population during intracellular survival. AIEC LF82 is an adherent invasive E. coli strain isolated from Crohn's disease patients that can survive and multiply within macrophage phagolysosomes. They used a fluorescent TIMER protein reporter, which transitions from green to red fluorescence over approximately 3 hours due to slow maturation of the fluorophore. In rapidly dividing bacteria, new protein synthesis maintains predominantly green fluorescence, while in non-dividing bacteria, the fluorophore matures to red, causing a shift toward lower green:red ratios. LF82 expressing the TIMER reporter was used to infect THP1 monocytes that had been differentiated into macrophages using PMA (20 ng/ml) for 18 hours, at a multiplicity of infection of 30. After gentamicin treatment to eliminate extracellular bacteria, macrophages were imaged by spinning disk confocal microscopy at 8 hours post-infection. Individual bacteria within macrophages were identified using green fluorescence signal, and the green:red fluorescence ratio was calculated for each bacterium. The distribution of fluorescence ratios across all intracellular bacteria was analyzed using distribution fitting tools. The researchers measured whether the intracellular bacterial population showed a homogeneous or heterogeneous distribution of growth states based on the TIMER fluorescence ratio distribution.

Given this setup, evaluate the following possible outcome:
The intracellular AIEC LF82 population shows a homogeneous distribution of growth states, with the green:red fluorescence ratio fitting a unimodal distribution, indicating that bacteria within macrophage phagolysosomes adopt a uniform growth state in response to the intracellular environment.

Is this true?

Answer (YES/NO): NO